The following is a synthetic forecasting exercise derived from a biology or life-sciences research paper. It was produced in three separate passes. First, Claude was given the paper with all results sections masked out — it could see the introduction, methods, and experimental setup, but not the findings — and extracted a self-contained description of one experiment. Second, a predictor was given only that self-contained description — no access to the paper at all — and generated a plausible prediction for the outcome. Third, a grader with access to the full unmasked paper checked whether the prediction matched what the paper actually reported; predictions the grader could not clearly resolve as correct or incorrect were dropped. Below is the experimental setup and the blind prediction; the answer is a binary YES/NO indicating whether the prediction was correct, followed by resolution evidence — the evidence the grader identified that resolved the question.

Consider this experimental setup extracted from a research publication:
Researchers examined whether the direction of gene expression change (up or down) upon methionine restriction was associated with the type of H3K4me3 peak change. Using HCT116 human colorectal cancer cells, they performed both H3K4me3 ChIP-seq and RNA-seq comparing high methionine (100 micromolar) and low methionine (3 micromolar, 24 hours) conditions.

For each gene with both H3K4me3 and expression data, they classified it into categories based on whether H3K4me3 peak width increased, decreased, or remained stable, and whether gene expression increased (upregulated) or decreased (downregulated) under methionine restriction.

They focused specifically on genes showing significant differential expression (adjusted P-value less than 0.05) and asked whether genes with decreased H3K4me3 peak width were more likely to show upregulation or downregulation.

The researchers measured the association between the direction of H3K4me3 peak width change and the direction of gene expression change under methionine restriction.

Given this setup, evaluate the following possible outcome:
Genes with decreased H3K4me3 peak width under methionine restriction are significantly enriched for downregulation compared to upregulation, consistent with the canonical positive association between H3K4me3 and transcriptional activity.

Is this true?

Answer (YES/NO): YES